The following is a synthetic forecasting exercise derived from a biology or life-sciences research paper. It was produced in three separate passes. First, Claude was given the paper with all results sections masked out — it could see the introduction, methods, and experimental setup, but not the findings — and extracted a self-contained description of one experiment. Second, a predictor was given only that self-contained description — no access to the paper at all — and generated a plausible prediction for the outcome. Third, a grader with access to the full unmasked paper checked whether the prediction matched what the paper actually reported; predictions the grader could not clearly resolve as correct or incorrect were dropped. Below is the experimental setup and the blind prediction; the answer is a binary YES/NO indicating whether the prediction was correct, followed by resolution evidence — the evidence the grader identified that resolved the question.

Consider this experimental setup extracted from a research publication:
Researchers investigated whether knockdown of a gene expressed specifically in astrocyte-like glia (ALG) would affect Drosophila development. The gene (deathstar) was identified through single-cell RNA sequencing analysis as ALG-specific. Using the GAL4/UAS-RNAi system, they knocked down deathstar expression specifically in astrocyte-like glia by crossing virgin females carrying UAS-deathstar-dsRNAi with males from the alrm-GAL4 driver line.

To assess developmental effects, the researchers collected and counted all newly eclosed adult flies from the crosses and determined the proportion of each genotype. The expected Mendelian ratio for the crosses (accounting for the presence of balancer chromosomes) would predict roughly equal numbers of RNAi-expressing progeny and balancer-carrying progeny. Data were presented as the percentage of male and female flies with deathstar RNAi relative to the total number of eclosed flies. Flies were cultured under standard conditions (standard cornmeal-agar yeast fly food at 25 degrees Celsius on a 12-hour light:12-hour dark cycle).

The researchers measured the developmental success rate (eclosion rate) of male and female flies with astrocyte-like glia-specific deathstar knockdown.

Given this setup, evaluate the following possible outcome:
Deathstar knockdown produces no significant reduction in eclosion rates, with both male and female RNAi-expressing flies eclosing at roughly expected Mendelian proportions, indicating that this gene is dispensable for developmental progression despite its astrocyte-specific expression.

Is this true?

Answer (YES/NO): NO